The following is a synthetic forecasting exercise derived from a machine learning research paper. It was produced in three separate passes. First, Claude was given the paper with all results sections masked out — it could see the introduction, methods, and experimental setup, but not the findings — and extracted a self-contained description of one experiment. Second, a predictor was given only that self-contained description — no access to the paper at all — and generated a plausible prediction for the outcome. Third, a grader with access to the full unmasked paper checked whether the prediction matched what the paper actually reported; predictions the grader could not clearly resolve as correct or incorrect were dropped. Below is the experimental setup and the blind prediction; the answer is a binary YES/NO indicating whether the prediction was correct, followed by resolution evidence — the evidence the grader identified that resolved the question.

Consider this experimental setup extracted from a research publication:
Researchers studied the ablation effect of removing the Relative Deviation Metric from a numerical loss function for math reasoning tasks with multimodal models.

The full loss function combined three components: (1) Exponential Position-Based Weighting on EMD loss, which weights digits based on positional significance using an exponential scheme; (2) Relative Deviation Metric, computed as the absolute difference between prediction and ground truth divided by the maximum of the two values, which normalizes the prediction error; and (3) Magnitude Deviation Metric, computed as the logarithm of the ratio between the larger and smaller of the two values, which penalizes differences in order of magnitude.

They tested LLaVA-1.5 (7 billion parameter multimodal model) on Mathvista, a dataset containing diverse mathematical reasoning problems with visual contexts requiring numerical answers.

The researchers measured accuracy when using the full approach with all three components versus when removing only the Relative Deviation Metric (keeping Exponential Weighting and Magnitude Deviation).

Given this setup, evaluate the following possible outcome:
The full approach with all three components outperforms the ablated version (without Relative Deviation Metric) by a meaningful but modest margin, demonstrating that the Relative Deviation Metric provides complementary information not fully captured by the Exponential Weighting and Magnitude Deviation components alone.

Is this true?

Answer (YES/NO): YES